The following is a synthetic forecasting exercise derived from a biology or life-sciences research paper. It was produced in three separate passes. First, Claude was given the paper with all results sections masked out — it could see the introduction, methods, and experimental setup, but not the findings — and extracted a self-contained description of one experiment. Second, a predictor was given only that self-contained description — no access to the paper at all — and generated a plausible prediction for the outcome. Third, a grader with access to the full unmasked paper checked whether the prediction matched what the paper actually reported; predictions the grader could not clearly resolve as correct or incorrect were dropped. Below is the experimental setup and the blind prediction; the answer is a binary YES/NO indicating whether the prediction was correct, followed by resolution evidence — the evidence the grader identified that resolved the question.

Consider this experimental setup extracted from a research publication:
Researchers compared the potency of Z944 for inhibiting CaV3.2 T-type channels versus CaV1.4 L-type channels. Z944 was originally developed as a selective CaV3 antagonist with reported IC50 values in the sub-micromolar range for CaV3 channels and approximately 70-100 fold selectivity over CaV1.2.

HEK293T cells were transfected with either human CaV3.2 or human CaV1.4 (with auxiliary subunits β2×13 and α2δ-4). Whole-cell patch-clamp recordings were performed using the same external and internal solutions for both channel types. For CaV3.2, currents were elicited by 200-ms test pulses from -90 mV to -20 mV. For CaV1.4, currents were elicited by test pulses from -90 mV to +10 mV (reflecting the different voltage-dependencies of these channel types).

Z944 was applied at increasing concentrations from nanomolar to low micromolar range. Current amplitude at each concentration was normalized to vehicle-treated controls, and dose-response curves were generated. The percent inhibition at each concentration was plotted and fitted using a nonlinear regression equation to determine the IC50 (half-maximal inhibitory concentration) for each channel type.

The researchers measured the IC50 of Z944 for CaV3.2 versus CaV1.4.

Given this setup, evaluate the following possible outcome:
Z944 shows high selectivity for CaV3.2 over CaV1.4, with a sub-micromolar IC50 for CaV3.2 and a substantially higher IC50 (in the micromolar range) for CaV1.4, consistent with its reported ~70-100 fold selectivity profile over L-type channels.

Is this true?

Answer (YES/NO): YES